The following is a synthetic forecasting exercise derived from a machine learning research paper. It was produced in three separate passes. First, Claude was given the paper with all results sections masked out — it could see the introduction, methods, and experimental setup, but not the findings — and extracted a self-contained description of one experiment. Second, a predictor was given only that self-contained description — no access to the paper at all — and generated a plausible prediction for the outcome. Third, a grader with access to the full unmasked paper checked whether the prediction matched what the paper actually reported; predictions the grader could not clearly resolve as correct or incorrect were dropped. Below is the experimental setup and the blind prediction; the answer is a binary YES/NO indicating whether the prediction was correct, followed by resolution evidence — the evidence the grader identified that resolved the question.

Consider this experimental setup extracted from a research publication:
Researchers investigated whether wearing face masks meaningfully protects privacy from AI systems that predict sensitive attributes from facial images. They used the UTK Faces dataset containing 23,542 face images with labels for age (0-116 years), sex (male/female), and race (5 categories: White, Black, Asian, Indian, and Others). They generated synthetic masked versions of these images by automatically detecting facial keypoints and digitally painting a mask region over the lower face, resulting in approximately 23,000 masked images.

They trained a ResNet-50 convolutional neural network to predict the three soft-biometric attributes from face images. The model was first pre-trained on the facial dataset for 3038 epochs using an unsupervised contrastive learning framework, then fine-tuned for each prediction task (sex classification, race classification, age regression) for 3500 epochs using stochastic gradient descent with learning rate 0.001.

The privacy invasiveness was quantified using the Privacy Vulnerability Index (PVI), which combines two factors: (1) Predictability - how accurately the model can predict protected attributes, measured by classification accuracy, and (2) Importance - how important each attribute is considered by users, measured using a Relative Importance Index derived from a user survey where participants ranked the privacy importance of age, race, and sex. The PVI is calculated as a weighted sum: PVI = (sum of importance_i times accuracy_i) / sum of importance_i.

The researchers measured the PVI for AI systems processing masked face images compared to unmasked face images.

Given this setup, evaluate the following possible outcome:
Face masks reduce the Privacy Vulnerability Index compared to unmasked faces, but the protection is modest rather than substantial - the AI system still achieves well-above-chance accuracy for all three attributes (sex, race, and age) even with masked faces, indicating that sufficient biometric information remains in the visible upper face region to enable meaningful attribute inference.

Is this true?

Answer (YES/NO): YES